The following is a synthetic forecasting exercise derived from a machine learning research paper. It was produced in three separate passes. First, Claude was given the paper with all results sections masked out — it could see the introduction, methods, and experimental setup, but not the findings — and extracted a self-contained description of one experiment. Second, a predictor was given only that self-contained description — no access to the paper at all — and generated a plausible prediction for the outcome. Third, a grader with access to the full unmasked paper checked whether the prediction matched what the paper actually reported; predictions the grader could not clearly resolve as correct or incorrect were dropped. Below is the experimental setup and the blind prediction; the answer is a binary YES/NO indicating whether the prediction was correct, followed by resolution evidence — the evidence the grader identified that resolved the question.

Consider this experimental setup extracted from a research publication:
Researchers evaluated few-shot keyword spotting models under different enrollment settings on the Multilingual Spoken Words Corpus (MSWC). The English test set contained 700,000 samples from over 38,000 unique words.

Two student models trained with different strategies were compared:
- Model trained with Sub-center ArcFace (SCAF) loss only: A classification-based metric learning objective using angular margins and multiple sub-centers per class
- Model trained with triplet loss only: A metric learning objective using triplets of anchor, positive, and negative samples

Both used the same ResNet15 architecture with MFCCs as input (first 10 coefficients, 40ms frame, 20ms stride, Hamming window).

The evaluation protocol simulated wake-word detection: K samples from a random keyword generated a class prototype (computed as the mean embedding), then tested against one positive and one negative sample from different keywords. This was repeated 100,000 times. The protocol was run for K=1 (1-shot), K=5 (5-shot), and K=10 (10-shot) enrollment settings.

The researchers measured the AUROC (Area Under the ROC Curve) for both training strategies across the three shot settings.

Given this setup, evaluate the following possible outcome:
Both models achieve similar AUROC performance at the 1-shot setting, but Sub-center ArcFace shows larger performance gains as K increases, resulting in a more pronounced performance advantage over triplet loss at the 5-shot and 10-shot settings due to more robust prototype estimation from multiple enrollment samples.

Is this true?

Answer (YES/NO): NO